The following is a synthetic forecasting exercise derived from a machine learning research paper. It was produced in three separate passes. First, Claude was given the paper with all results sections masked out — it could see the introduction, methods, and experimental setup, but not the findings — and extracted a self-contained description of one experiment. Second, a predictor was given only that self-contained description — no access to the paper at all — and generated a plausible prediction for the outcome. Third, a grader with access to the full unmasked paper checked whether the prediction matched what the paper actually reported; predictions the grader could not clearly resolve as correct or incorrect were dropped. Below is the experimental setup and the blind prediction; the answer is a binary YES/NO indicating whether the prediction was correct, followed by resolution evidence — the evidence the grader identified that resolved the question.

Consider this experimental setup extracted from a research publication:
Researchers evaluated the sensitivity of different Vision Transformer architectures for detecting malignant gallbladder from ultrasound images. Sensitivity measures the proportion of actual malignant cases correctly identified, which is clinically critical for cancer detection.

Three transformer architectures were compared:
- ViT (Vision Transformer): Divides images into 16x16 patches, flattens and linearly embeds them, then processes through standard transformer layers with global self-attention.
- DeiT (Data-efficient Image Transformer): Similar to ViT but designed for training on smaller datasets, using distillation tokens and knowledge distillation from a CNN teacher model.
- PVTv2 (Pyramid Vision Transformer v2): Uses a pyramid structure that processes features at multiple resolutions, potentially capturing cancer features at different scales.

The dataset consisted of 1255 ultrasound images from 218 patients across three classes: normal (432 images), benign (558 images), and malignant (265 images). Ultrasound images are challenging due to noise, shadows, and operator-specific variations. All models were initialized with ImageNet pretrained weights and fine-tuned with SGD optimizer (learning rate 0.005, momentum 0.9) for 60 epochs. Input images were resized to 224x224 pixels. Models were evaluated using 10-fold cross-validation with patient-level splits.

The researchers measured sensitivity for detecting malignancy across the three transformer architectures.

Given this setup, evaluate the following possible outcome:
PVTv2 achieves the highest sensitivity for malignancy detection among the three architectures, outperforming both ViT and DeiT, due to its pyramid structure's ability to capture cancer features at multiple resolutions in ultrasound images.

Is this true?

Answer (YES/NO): YES